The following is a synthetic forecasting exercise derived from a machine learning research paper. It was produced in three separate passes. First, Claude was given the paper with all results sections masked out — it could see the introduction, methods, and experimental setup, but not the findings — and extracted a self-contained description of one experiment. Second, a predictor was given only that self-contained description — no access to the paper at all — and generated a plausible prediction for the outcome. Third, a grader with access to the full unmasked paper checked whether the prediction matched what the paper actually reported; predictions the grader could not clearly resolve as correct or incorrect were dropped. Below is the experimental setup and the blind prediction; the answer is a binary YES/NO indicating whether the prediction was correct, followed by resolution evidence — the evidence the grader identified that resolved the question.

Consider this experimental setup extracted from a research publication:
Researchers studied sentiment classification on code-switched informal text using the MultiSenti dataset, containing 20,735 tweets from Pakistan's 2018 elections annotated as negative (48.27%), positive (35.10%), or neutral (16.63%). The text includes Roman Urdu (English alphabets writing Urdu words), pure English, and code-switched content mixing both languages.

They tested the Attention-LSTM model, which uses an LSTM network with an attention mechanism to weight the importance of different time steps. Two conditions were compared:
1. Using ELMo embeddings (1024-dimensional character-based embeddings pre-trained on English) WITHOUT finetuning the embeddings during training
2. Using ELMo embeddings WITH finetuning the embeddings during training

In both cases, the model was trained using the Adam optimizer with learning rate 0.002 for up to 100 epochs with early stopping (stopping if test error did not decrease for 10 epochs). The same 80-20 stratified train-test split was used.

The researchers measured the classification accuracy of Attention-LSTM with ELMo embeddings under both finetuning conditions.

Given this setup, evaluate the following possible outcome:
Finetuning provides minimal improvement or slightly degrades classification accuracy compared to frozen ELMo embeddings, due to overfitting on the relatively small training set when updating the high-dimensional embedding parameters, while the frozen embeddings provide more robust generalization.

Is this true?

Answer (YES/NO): YES